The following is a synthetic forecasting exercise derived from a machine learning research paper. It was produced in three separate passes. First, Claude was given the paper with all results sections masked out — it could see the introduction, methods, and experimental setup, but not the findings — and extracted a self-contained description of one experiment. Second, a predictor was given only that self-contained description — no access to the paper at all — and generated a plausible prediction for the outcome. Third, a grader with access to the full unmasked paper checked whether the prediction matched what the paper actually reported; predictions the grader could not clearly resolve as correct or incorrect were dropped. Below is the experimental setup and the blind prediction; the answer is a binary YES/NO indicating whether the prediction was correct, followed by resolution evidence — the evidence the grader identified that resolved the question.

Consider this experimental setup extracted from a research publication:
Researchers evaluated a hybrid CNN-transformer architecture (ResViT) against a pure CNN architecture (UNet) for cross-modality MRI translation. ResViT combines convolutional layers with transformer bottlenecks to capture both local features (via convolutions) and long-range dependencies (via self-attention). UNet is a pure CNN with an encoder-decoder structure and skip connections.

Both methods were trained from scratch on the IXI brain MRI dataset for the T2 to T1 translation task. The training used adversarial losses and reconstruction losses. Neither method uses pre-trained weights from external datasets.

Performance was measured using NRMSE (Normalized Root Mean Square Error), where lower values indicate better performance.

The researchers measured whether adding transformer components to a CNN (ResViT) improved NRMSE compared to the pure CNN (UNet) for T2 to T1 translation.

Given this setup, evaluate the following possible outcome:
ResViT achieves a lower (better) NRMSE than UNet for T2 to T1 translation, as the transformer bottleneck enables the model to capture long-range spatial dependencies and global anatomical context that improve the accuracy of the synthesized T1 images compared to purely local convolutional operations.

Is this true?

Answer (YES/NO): YES